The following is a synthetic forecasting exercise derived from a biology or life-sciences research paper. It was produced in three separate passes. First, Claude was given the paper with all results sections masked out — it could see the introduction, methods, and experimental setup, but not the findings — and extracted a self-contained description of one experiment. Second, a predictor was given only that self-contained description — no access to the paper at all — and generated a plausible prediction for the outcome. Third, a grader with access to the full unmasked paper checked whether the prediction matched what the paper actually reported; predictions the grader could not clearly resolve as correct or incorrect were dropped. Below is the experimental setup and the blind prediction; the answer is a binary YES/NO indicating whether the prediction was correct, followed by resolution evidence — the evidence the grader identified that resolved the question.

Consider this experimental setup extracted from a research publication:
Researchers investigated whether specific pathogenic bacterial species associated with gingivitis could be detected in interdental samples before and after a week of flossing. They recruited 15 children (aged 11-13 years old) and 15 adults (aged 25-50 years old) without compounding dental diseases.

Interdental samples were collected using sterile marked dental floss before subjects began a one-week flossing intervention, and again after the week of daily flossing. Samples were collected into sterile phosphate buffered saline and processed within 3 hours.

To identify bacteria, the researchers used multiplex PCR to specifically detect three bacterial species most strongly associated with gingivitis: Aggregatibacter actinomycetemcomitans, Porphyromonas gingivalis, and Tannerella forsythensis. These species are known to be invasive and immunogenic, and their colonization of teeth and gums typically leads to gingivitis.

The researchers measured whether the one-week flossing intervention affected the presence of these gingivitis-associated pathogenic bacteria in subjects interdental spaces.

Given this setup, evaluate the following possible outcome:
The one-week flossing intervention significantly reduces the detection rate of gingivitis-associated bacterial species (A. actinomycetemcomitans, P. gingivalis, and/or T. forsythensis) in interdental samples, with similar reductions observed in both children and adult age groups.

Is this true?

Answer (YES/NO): NO